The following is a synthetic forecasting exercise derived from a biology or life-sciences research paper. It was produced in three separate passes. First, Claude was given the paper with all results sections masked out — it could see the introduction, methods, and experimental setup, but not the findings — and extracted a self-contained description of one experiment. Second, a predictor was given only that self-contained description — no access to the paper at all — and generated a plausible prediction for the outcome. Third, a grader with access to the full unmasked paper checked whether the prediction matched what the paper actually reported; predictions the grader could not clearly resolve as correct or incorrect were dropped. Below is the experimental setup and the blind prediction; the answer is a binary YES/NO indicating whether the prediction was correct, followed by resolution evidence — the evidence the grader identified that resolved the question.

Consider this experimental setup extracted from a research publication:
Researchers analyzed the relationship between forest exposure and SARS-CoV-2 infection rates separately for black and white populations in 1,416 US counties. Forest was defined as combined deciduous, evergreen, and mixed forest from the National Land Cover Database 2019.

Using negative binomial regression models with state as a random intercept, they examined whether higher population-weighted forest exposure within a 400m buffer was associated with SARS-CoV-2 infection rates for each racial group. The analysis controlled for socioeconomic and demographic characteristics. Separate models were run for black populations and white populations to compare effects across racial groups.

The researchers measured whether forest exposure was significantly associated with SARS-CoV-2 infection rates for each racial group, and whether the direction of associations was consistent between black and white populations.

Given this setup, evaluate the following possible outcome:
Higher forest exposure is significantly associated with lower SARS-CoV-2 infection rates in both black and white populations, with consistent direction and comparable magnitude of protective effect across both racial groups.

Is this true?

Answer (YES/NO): NO